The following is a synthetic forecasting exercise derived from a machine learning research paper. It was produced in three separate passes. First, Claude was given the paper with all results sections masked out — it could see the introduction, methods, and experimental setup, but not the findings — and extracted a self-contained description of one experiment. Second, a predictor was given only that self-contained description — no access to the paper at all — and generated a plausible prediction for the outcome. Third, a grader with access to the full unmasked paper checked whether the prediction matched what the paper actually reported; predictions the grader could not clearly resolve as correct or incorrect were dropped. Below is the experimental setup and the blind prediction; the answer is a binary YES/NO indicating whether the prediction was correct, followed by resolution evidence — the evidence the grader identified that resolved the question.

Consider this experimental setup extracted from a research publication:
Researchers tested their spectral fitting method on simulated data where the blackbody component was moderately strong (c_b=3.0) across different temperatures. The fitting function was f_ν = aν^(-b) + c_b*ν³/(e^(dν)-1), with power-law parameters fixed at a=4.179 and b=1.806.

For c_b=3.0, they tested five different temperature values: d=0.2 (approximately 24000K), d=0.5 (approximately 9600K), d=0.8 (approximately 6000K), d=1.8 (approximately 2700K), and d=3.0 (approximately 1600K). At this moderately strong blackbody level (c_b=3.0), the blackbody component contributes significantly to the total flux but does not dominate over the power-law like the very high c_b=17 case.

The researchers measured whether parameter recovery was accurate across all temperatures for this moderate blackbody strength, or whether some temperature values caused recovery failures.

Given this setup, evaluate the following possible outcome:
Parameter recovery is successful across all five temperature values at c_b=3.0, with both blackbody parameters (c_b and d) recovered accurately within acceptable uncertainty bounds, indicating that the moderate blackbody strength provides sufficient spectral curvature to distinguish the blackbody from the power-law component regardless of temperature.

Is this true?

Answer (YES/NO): YES